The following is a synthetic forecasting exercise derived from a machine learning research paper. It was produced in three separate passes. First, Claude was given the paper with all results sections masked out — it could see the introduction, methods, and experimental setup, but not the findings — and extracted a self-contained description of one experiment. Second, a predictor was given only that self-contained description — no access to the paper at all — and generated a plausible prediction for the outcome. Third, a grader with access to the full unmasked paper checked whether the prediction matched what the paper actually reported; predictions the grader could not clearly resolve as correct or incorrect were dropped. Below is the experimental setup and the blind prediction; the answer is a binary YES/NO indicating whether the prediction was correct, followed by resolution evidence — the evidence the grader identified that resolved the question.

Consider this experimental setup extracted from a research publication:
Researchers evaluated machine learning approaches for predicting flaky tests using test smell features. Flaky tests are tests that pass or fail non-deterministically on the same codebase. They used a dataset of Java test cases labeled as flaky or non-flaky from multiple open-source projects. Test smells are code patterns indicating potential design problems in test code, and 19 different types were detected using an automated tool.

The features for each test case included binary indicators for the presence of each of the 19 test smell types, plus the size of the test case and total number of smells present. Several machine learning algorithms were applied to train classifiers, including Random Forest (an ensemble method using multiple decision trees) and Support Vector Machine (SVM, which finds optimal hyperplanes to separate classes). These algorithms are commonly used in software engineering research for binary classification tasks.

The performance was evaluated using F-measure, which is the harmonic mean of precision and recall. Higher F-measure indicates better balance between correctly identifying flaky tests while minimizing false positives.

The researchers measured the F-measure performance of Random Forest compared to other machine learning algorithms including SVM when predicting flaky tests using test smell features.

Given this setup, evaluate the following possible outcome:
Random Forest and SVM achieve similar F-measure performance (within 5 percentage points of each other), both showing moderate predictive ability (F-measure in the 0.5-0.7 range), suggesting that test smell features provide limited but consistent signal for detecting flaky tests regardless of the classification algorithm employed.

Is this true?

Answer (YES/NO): NO